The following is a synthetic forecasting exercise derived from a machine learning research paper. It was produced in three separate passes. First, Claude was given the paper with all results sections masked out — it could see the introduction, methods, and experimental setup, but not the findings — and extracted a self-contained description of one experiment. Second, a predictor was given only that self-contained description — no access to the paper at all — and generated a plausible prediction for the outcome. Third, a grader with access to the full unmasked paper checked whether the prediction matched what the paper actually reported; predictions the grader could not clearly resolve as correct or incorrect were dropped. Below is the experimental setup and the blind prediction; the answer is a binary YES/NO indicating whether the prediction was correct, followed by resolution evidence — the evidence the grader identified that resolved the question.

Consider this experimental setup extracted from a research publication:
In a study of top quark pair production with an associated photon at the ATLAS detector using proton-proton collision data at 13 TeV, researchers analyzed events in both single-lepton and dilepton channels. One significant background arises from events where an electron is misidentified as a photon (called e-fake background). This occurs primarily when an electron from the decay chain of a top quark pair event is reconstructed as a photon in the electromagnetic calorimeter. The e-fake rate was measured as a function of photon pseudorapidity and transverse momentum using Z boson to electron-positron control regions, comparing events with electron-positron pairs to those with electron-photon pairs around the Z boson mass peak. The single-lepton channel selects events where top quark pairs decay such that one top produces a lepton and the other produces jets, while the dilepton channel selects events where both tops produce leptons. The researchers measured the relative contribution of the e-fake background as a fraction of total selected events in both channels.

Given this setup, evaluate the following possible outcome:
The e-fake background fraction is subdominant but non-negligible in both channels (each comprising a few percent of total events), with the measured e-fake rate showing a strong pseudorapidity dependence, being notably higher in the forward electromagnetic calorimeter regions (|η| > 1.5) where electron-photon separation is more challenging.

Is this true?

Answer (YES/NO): NO